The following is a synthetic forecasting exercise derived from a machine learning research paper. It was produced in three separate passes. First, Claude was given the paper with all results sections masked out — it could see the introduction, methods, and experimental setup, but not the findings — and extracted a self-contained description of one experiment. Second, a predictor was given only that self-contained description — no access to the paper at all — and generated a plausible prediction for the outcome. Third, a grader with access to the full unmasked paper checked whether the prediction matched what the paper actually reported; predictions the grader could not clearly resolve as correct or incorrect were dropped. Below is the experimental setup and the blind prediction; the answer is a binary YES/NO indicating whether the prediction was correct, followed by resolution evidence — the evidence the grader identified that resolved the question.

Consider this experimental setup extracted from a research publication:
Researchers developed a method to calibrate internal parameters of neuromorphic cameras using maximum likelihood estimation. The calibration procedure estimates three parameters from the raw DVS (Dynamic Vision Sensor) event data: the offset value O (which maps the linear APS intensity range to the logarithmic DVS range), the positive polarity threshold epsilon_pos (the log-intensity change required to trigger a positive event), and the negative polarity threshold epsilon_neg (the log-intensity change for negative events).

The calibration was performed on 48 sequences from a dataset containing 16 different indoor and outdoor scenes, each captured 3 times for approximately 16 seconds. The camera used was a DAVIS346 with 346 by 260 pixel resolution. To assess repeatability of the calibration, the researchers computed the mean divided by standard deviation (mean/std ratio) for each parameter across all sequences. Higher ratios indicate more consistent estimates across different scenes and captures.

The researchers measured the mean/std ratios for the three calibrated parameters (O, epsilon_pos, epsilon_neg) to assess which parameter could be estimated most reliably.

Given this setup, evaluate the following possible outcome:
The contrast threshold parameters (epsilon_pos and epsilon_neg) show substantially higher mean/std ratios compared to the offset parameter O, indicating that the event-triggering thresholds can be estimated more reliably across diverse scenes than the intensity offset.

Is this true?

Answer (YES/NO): NO